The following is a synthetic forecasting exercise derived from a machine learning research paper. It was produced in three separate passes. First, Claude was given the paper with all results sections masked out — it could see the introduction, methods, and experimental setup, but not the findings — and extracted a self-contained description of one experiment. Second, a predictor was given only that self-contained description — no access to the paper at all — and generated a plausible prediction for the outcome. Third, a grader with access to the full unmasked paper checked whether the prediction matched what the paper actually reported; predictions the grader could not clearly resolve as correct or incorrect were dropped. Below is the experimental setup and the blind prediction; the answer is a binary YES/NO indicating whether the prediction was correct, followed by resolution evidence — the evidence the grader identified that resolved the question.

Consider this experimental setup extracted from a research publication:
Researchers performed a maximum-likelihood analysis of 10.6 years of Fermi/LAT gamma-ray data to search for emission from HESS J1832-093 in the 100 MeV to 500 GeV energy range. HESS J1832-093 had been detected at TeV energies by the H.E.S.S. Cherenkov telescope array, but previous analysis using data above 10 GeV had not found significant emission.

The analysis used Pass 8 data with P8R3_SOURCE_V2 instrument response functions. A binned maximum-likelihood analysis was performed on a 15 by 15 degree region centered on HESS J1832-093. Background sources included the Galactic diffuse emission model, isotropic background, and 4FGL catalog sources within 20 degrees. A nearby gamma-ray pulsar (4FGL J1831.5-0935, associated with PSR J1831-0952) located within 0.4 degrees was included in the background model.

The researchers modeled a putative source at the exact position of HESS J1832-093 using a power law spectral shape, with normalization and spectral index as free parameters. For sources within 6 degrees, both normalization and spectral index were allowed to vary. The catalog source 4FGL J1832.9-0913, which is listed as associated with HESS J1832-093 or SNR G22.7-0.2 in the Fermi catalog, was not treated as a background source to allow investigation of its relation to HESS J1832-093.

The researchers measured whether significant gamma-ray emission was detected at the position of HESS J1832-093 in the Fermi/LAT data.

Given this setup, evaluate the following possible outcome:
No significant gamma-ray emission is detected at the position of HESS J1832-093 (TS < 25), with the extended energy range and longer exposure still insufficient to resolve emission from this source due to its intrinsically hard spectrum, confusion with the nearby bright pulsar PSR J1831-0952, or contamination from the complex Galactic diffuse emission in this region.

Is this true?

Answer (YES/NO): NO